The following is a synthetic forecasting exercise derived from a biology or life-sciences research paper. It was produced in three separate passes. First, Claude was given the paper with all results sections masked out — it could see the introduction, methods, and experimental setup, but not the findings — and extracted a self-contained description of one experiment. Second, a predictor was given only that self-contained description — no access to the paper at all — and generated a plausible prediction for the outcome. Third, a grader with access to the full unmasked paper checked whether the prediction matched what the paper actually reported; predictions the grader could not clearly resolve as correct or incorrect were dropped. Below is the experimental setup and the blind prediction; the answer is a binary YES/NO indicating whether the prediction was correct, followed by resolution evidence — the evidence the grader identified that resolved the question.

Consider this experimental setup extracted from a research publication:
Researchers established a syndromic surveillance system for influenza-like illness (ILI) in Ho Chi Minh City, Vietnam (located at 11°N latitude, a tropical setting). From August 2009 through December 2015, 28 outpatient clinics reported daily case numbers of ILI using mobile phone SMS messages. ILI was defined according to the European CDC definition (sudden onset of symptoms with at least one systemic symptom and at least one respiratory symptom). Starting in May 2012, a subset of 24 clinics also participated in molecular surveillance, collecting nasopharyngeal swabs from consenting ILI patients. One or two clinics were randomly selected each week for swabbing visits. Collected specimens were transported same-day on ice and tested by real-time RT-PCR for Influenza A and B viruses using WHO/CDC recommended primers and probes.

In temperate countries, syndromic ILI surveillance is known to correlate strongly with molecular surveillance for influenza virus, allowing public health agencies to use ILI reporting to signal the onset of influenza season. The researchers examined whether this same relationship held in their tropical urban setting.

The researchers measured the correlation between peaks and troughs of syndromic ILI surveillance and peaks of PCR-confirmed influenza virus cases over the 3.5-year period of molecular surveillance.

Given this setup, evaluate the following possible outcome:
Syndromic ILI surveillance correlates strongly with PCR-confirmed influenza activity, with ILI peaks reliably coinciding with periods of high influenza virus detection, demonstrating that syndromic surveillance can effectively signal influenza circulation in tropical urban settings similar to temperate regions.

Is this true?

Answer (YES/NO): NO